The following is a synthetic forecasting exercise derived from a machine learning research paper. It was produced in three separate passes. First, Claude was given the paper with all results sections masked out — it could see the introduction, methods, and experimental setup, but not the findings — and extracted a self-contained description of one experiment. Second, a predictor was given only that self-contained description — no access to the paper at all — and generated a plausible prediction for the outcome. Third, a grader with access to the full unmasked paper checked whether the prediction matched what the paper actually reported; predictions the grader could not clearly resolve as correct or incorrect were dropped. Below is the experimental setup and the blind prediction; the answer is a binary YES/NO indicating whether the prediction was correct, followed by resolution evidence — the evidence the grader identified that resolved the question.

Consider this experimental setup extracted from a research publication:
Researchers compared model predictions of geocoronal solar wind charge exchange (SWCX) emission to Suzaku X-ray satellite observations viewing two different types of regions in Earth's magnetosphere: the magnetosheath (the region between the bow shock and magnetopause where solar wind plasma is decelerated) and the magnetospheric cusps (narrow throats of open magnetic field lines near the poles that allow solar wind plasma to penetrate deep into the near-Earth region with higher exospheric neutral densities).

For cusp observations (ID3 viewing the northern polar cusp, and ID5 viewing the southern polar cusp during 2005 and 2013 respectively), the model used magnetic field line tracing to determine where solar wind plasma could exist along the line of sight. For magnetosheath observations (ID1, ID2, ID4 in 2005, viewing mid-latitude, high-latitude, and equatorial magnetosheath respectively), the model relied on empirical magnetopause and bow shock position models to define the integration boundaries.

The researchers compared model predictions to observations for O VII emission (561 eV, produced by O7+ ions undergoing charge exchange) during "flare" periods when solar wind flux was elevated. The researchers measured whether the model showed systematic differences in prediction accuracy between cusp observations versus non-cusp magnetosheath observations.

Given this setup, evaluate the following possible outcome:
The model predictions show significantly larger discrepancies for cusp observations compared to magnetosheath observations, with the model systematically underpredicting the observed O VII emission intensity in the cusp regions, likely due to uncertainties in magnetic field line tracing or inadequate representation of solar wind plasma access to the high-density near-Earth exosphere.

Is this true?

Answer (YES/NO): NO